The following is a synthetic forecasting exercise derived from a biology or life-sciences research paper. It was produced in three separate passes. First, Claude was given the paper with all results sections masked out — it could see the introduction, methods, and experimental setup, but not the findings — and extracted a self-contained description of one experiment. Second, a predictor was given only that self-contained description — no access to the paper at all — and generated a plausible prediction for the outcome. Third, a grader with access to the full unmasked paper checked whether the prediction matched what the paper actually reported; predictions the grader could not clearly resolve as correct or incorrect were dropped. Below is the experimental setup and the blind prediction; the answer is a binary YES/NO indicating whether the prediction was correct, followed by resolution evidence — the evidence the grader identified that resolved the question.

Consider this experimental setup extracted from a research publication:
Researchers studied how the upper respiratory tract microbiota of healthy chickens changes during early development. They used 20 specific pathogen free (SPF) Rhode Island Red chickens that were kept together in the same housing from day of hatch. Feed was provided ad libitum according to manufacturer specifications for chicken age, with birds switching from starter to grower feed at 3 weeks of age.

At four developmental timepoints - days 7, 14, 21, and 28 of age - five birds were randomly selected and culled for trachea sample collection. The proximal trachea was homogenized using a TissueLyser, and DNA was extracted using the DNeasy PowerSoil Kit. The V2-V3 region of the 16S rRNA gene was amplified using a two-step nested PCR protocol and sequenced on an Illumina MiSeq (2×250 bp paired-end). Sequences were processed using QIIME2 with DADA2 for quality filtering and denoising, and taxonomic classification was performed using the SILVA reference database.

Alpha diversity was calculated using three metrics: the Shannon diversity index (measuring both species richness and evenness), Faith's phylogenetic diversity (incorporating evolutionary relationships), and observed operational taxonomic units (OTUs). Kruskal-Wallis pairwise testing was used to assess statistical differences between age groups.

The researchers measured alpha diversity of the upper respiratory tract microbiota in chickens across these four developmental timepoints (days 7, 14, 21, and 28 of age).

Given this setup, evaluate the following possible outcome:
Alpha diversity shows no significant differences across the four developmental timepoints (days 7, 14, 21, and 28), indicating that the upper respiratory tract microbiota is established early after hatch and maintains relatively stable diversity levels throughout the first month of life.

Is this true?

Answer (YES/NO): NO